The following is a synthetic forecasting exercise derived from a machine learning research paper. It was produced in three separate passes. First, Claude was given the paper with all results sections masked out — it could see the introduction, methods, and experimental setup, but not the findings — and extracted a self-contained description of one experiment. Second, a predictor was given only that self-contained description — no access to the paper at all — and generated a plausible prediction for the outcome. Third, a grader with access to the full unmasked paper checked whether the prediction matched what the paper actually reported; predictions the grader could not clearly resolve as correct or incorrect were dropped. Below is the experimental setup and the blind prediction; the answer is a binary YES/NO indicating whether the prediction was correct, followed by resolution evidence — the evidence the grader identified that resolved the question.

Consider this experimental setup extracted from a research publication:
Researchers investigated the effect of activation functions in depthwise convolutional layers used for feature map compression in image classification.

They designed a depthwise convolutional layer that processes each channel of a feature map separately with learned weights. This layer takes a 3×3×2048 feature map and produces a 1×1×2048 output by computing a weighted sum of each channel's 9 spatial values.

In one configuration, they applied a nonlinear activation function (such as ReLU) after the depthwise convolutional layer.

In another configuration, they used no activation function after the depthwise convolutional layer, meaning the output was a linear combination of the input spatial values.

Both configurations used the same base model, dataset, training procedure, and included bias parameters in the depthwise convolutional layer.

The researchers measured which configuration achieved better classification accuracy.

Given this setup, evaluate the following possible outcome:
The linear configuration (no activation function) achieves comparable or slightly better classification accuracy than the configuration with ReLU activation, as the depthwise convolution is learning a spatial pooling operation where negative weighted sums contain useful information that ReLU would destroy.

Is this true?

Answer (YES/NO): YES